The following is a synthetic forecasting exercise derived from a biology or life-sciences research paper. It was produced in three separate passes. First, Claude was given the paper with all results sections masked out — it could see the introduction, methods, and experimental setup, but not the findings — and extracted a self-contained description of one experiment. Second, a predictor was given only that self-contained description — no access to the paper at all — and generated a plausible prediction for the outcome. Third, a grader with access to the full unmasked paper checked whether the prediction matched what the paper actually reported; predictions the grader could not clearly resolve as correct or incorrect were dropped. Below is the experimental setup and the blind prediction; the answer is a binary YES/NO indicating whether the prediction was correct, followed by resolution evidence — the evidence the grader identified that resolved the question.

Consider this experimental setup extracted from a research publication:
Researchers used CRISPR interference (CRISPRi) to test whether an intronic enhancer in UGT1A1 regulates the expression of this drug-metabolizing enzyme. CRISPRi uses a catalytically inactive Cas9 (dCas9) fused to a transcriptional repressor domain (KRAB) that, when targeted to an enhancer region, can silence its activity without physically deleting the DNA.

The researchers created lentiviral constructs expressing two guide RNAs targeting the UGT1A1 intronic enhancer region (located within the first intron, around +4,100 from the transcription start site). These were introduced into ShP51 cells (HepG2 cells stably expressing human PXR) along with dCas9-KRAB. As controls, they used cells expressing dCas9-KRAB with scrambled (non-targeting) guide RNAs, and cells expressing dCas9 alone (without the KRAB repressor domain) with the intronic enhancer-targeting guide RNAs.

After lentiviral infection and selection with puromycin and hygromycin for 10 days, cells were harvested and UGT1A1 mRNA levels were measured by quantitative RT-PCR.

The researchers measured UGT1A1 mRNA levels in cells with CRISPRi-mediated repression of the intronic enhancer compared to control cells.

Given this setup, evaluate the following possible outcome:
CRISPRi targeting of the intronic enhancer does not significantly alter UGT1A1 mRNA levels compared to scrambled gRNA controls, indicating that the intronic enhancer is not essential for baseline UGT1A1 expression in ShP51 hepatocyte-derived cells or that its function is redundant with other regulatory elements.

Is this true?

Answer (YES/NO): NO